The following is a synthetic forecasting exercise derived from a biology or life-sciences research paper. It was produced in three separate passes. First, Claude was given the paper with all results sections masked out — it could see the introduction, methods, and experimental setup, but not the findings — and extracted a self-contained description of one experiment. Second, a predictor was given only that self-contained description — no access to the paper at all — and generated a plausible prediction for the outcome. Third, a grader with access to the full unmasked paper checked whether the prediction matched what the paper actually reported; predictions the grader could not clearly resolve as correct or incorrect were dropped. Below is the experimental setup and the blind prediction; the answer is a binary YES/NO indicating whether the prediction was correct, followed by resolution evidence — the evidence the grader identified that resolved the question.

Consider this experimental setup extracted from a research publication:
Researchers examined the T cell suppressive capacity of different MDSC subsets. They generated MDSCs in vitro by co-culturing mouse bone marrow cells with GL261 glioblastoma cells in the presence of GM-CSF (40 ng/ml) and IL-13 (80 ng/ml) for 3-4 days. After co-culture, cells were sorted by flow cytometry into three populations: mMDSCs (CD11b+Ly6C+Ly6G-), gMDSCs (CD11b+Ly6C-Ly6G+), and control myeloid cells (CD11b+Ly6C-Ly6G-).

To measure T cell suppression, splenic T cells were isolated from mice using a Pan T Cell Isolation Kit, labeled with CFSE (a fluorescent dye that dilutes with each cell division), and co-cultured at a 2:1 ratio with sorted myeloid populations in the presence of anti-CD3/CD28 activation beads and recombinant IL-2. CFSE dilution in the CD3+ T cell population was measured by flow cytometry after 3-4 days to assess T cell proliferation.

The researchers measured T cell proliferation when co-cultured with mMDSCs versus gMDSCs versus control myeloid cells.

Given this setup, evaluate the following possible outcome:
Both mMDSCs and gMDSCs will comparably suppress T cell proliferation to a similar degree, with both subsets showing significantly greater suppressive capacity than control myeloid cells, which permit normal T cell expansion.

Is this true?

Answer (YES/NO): NO